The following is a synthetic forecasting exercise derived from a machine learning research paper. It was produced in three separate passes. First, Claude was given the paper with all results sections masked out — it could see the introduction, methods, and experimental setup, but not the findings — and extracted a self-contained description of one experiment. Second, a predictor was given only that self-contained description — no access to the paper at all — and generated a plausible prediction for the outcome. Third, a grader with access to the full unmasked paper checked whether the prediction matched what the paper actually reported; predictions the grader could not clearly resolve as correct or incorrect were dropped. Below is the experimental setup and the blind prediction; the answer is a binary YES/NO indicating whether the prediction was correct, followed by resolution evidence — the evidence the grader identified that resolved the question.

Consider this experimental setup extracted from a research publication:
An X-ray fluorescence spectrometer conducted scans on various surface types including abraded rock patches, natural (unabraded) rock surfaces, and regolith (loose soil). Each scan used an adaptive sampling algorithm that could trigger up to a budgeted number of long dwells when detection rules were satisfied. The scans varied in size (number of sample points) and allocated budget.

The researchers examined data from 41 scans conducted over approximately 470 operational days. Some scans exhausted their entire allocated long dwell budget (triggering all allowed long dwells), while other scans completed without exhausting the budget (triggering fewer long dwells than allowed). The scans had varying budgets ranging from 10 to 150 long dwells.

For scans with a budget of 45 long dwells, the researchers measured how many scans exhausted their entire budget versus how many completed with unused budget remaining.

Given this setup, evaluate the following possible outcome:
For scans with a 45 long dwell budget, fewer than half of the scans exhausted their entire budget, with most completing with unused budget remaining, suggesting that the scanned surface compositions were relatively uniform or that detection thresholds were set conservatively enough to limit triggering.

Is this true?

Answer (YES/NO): NO